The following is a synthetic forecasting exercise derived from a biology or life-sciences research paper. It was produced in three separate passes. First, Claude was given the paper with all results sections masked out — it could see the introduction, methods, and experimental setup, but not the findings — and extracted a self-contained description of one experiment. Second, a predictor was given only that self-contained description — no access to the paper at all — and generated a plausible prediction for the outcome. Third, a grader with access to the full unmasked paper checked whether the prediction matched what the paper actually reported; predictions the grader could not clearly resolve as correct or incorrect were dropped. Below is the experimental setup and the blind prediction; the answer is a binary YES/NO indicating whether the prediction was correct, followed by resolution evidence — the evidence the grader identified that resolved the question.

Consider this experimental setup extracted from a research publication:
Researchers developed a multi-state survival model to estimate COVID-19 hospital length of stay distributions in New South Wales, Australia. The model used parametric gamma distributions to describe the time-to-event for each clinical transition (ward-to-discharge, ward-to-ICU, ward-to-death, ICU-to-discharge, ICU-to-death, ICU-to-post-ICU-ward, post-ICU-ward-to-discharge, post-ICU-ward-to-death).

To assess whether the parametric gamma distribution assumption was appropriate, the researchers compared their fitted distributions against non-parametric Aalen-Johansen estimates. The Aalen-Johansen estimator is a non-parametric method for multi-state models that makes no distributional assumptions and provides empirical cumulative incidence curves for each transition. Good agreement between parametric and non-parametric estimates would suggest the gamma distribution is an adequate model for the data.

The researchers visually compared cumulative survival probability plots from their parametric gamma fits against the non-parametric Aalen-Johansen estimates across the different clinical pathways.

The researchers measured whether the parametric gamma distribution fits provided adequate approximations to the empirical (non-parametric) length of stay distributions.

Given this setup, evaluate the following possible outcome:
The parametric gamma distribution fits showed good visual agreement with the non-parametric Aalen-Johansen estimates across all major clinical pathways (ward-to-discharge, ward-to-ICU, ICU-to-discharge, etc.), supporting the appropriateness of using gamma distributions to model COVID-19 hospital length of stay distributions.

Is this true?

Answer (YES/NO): YES